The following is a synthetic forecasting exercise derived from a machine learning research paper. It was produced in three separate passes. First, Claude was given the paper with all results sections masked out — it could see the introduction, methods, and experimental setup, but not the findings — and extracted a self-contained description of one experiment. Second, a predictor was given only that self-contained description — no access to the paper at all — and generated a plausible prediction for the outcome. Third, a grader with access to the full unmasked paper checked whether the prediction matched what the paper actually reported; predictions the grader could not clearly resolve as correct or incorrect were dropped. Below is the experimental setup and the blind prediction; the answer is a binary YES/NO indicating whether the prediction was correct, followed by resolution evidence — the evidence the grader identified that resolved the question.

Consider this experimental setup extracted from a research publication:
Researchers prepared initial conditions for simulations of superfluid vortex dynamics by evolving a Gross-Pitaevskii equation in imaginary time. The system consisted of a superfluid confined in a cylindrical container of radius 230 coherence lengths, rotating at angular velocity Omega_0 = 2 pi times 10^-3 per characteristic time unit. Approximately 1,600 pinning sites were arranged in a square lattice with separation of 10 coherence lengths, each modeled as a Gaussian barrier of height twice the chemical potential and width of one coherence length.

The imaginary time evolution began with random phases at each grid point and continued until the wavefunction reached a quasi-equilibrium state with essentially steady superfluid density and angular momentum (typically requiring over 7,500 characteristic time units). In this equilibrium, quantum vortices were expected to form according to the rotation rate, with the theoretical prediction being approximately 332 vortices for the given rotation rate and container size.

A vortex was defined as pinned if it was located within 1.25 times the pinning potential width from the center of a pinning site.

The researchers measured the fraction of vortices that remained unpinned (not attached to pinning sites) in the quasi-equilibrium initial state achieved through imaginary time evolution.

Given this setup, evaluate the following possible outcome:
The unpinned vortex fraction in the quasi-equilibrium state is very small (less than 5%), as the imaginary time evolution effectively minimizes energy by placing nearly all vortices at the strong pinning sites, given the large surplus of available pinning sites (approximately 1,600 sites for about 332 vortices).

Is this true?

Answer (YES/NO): YES